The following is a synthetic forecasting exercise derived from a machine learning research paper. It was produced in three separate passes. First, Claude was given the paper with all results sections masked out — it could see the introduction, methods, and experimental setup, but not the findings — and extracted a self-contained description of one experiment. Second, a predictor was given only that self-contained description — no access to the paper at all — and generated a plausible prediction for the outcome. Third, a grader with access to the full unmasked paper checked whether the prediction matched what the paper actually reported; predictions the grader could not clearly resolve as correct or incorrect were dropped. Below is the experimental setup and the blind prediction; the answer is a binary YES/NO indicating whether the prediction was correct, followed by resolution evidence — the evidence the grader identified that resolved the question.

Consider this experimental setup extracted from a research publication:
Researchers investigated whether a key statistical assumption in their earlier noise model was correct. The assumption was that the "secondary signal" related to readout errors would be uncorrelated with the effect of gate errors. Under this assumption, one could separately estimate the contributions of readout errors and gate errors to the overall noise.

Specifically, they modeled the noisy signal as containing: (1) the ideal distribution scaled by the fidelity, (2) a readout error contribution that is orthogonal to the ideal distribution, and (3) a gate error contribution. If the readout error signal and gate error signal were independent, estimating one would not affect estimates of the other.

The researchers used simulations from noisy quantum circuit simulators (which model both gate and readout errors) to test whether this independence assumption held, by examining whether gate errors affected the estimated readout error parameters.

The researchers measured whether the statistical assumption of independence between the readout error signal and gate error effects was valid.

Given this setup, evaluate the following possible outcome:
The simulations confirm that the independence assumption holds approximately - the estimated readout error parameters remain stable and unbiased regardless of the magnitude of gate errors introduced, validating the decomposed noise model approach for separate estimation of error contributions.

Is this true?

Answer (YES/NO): NO